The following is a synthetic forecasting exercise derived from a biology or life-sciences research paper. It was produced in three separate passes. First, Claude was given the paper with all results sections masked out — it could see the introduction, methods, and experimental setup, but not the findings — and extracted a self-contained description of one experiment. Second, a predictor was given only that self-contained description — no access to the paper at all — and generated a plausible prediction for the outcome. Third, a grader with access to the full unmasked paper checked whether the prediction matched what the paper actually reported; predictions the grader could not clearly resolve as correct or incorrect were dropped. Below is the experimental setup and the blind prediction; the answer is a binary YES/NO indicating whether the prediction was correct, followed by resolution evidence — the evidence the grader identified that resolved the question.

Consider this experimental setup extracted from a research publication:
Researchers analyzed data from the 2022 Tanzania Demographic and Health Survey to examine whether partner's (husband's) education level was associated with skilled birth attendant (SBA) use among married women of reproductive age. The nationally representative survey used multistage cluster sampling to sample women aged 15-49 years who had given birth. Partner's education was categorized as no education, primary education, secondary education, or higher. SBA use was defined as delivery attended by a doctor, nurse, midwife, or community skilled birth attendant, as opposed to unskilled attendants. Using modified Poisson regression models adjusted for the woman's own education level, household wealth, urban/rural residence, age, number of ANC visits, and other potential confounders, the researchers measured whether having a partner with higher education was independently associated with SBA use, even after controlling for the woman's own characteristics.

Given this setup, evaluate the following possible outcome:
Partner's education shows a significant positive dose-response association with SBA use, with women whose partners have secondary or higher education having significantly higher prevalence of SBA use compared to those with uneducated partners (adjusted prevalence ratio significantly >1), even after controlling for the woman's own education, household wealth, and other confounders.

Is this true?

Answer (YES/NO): NO